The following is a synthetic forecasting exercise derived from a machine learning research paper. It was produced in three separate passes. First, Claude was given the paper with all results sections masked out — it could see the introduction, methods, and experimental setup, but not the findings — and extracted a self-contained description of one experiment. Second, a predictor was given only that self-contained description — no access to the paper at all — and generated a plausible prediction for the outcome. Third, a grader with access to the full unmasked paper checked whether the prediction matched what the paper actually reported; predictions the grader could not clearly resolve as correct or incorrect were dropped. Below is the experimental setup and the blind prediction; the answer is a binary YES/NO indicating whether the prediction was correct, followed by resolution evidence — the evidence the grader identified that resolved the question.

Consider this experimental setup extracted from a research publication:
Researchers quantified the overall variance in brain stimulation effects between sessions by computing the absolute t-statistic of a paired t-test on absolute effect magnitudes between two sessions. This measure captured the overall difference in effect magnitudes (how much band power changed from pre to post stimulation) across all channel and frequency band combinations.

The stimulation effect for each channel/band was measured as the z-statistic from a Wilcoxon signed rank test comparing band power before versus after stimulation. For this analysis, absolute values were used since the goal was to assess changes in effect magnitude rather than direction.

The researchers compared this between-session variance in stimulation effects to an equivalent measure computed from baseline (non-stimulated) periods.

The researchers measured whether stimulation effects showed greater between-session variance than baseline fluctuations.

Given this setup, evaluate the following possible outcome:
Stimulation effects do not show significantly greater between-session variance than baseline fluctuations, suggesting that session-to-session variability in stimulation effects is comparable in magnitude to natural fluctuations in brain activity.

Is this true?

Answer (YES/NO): YES